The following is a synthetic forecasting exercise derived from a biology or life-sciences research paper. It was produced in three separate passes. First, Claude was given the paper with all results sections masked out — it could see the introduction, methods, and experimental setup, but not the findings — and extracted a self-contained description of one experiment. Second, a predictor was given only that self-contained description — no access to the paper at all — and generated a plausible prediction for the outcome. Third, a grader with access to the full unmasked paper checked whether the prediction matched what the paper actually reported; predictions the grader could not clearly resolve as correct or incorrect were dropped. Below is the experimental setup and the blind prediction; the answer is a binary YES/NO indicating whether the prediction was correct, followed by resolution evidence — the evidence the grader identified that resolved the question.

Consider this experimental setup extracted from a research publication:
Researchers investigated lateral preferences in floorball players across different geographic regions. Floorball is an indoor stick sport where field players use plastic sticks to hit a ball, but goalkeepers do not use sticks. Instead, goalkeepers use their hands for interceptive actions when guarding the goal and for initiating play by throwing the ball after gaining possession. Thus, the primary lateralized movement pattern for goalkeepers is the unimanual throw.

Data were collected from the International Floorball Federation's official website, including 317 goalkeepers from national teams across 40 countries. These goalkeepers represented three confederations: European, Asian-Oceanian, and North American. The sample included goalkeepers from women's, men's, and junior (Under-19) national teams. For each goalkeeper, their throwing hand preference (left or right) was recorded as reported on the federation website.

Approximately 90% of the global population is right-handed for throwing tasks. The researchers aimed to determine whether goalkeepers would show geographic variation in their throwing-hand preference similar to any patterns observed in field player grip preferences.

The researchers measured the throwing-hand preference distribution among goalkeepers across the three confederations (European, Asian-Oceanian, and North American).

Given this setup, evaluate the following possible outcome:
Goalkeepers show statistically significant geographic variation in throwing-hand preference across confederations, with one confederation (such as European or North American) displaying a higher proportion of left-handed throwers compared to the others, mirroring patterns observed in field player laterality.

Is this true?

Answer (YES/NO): NO